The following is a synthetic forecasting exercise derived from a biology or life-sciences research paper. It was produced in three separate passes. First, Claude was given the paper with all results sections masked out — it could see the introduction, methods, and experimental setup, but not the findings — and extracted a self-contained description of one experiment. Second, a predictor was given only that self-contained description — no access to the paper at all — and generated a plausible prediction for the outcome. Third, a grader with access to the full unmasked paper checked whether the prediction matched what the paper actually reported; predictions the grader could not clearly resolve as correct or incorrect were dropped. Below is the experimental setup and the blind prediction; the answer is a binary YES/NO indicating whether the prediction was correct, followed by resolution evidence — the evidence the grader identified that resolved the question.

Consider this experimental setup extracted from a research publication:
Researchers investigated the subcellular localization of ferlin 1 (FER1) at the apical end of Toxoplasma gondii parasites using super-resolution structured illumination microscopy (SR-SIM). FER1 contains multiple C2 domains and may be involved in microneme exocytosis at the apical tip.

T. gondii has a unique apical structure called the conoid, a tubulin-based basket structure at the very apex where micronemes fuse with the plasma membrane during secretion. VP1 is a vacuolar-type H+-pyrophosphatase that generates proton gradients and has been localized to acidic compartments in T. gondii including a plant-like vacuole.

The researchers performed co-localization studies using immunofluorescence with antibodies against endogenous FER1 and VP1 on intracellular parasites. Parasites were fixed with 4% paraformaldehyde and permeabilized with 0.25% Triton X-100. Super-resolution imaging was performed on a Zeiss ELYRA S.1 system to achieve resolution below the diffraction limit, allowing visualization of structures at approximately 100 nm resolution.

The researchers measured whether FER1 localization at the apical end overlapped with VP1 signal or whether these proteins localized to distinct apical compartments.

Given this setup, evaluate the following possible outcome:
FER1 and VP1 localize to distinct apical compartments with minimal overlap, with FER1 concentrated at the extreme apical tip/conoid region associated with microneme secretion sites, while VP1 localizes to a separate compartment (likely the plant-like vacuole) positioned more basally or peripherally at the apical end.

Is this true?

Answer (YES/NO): NO